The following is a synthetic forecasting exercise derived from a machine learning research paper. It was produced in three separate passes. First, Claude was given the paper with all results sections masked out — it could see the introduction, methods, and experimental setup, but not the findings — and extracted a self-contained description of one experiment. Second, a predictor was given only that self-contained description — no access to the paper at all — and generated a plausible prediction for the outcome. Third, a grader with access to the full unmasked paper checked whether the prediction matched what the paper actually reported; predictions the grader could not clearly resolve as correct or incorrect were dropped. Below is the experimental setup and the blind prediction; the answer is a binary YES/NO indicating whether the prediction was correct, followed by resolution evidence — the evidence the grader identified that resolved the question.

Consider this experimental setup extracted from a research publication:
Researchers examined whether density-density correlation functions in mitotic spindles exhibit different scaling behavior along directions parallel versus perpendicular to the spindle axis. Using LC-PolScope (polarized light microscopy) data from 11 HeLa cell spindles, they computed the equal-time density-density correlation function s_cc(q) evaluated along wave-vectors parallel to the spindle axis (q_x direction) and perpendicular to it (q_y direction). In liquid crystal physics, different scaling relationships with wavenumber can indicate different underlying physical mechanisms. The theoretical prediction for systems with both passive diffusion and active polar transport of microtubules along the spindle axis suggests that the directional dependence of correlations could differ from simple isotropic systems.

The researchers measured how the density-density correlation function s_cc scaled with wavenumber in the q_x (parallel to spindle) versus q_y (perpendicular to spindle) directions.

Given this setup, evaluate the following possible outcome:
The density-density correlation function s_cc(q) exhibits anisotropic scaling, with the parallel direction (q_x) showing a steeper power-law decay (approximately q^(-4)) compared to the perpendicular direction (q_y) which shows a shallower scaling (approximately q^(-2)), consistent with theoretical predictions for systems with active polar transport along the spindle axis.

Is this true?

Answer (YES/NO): NO